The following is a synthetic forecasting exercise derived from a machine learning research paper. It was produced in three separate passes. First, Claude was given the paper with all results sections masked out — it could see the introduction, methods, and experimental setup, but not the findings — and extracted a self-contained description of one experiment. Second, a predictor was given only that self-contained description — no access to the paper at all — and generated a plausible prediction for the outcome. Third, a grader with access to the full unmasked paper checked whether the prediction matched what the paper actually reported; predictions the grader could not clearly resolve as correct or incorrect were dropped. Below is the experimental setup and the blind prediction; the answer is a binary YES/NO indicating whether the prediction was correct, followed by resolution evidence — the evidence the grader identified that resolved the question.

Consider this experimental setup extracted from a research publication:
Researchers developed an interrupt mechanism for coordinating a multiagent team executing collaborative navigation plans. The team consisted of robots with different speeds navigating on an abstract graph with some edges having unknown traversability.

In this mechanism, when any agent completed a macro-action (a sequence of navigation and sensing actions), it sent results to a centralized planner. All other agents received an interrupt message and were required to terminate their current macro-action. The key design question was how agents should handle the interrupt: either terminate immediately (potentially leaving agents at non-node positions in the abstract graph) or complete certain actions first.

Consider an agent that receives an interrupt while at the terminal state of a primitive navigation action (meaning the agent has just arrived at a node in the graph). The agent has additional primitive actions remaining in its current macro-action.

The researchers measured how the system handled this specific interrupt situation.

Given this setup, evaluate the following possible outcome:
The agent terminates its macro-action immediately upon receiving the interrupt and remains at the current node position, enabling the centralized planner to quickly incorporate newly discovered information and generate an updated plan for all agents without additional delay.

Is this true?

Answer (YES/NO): YES